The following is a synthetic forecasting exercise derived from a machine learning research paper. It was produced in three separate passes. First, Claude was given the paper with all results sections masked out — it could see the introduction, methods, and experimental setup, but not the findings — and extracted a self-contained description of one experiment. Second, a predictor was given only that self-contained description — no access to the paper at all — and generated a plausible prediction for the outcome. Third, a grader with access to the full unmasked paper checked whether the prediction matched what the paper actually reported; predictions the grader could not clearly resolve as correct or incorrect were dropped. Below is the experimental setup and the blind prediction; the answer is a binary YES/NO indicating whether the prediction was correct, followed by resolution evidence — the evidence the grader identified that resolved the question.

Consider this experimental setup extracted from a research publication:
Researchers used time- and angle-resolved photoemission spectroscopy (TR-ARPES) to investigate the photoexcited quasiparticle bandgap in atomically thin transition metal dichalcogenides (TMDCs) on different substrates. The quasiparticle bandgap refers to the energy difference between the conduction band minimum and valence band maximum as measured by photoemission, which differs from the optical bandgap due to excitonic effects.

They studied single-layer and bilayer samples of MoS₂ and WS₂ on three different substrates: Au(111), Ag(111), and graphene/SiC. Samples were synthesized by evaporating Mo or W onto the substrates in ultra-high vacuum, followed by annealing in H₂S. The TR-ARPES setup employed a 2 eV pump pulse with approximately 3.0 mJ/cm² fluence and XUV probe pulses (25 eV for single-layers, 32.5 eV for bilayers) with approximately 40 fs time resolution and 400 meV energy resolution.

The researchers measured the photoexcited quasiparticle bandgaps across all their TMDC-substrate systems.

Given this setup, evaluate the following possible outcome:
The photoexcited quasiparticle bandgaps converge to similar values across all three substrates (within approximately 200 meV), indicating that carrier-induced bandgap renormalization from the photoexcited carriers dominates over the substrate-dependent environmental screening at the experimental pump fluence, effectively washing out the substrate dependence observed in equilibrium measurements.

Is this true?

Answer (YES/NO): NO